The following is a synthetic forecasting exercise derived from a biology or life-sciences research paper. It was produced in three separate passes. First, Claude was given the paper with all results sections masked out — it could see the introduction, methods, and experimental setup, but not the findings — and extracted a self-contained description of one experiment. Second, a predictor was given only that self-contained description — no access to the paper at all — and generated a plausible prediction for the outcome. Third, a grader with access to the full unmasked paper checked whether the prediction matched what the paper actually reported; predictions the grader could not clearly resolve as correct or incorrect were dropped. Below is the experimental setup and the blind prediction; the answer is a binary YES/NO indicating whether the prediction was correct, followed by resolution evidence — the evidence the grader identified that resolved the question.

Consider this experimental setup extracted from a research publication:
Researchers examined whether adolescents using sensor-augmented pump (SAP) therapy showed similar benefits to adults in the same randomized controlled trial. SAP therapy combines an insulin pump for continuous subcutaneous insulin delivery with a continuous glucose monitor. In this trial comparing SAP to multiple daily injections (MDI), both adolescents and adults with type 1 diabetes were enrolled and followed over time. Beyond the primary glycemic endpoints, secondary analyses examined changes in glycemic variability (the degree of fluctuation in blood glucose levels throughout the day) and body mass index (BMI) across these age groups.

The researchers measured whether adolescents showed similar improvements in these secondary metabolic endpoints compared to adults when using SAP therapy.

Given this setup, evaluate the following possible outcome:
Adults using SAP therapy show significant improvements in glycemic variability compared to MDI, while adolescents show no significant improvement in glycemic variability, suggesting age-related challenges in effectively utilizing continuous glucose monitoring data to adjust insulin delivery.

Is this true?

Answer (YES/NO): NO